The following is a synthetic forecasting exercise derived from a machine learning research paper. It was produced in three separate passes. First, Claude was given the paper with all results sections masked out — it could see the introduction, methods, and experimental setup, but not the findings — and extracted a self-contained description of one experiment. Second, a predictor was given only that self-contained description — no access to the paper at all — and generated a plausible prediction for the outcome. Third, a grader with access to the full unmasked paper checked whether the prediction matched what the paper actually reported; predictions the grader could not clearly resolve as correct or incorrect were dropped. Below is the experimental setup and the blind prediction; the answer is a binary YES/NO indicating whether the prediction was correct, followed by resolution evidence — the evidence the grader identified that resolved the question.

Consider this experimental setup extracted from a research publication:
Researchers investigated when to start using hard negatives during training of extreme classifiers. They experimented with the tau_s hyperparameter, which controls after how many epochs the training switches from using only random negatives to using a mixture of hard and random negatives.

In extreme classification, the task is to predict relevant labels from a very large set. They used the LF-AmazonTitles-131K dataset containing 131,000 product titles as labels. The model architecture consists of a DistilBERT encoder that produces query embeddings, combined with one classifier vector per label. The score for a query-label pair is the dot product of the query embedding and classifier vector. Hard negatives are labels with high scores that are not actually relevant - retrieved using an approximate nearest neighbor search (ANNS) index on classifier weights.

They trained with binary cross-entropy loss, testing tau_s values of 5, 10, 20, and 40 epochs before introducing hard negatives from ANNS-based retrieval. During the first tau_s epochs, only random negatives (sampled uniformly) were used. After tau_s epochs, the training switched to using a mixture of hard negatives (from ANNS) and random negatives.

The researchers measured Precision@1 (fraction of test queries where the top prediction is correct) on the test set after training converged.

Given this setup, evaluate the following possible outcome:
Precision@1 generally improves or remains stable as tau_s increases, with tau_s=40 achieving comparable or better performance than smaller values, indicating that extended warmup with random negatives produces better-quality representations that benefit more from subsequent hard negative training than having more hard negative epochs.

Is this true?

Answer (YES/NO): NO